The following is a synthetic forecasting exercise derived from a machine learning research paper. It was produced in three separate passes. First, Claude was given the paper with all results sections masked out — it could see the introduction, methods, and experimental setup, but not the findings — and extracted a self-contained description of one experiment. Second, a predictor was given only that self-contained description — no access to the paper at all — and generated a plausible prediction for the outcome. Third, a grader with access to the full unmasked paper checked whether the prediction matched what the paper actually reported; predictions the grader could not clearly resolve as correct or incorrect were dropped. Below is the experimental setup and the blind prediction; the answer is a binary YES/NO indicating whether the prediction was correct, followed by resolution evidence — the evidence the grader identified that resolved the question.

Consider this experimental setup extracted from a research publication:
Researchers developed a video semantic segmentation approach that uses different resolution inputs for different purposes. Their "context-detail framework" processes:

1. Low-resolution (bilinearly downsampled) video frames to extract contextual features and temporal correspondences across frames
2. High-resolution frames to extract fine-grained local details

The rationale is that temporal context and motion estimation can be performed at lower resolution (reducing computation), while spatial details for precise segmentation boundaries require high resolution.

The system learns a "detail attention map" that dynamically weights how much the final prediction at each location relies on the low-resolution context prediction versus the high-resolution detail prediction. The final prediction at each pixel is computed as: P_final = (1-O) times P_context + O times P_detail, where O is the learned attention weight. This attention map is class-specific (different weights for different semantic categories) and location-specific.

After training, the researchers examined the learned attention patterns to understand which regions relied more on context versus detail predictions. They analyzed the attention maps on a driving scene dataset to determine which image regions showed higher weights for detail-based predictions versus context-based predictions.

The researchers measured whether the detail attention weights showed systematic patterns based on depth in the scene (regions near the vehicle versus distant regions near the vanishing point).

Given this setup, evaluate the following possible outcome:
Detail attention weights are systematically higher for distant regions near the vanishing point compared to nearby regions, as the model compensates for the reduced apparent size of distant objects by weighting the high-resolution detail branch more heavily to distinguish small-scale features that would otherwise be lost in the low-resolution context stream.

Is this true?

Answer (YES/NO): YES